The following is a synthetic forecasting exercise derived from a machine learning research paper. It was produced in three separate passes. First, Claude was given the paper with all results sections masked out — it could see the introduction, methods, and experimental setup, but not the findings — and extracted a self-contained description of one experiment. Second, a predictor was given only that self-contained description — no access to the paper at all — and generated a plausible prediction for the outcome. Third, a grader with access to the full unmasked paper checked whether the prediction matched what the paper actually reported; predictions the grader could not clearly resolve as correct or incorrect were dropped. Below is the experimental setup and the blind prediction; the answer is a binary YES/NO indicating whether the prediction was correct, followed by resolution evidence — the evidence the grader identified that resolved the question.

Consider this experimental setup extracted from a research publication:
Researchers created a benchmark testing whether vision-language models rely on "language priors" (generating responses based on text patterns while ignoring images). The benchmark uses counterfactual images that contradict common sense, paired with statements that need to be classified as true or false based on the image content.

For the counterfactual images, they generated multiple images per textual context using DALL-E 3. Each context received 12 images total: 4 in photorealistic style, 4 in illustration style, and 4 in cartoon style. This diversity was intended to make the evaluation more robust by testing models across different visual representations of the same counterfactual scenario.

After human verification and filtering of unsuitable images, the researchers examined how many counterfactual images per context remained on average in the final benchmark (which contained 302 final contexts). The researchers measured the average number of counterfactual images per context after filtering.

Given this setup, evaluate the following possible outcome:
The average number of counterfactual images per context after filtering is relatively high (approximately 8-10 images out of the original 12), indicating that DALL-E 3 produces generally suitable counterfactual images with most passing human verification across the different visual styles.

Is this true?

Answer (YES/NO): NO